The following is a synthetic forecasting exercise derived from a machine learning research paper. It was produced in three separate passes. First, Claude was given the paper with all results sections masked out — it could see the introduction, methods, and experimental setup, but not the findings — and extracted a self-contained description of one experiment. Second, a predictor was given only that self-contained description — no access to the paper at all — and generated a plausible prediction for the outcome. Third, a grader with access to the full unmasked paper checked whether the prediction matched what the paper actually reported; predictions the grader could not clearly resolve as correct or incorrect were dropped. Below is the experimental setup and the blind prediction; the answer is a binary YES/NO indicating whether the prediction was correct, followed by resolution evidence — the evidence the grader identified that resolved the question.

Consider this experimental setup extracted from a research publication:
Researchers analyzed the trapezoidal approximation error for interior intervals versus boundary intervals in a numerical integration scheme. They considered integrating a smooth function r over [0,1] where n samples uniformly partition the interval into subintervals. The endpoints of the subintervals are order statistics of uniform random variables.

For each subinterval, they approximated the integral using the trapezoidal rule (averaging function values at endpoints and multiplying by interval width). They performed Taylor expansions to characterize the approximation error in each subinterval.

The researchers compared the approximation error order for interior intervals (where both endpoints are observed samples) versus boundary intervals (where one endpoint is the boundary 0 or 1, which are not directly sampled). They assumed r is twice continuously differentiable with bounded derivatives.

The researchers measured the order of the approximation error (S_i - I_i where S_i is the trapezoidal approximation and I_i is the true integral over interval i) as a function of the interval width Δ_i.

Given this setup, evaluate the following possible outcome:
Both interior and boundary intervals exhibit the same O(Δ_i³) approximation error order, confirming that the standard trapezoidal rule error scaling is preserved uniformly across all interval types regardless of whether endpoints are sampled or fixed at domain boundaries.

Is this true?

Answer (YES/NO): NO